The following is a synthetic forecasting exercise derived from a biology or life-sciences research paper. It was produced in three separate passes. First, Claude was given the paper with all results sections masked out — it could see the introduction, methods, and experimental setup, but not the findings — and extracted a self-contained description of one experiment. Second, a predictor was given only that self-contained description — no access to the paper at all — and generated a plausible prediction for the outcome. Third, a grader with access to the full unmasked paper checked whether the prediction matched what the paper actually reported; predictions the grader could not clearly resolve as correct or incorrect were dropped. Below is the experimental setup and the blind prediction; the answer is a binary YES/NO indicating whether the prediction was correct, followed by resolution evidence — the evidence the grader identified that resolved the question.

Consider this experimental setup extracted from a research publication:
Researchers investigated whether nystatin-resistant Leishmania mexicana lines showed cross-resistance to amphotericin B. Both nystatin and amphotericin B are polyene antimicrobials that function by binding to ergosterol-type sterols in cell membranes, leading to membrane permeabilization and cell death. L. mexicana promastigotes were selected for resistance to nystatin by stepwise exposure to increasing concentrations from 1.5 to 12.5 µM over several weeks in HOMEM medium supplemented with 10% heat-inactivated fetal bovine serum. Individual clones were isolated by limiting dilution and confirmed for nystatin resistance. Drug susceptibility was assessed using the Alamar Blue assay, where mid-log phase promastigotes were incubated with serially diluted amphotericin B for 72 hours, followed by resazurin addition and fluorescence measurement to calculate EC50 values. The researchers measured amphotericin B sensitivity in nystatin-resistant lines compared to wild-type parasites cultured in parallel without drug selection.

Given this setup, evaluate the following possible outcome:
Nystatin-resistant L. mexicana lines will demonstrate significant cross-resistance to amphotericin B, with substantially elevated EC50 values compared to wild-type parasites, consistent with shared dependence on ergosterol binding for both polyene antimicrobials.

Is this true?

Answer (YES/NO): YES